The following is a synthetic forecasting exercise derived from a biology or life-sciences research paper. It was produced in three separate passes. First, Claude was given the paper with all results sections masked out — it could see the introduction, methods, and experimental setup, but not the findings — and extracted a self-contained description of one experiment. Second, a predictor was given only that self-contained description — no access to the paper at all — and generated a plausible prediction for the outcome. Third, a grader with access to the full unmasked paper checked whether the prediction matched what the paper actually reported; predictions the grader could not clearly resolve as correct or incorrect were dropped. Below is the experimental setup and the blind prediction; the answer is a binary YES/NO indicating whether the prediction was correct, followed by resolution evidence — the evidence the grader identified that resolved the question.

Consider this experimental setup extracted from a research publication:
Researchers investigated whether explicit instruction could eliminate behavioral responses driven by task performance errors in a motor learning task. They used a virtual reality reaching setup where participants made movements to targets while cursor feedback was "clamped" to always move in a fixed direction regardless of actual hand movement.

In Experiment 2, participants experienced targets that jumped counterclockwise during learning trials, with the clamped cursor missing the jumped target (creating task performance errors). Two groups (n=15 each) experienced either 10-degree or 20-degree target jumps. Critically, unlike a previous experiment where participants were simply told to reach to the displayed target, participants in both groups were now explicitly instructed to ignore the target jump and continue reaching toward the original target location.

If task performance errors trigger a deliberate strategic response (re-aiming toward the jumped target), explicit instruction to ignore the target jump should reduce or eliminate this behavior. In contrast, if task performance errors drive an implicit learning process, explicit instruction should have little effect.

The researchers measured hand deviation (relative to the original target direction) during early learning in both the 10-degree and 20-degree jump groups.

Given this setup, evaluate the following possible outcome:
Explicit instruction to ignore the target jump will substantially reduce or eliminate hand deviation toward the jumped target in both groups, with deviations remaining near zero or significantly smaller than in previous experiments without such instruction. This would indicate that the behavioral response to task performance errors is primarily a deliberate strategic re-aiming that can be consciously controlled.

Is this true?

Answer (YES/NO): YES